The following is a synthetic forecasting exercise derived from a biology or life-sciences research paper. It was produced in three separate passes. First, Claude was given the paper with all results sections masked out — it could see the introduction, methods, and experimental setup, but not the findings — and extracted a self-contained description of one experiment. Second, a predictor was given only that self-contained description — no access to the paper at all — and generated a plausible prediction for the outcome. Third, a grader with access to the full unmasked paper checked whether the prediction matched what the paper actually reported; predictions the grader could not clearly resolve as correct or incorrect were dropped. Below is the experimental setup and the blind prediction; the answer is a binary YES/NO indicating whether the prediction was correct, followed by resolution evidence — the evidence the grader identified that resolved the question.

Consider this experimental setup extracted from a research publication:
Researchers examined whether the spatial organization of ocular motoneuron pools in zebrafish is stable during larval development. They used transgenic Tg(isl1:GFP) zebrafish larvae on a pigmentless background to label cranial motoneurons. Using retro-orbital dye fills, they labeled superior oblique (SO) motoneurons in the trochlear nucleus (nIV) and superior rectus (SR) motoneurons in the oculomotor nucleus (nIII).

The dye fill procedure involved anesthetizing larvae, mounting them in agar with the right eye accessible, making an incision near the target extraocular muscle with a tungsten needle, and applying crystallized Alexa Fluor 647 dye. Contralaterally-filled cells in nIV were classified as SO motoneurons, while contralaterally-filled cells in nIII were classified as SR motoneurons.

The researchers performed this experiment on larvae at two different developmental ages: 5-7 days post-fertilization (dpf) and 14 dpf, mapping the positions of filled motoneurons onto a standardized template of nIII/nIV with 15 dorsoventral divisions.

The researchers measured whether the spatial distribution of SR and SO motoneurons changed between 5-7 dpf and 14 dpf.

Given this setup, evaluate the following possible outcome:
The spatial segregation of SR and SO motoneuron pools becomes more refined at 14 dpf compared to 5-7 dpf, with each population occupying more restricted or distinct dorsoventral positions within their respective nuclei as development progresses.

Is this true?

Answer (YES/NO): NO